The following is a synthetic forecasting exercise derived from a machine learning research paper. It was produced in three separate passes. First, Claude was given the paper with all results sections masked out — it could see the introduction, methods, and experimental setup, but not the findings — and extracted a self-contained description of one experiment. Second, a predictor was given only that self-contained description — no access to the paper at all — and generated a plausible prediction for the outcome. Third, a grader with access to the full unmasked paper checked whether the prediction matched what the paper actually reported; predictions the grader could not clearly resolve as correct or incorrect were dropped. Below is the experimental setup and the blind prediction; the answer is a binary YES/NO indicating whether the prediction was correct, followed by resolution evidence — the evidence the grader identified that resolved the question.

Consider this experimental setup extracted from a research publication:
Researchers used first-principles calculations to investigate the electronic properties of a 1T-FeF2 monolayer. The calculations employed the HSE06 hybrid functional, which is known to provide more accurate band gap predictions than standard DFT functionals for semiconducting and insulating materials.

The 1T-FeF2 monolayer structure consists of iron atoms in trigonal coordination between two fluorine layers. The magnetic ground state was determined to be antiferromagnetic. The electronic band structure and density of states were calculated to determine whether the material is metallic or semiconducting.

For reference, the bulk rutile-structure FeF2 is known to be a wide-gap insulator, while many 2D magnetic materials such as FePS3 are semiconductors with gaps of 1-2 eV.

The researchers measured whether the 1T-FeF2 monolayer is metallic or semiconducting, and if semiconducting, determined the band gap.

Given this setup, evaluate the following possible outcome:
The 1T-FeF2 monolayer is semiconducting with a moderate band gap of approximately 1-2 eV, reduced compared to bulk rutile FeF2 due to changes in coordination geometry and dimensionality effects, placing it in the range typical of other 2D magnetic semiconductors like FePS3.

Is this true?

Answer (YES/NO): NO